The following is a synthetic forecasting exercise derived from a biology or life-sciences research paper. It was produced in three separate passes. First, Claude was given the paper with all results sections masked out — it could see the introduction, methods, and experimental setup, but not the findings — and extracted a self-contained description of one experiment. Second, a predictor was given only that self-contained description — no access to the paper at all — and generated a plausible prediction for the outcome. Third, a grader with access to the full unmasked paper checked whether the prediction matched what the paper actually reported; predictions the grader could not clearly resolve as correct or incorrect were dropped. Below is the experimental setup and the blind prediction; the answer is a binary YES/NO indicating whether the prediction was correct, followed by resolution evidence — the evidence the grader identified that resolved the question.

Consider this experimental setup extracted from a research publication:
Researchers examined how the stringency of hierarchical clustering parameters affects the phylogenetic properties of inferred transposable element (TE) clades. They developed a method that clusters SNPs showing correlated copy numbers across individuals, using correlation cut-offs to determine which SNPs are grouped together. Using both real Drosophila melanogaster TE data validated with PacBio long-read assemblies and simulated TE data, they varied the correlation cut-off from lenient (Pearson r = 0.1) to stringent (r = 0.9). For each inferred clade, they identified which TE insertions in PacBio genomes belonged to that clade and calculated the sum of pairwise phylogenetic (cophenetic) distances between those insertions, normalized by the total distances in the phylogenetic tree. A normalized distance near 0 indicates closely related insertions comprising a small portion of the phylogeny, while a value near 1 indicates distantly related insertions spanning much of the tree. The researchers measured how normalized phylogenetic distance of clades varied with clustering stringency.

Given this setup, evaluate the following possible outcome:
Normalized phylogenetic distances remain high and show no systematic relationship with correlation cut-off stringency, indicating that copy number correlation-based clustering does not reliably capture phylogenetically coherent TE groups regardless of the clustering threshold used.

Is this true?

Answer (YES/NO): NO